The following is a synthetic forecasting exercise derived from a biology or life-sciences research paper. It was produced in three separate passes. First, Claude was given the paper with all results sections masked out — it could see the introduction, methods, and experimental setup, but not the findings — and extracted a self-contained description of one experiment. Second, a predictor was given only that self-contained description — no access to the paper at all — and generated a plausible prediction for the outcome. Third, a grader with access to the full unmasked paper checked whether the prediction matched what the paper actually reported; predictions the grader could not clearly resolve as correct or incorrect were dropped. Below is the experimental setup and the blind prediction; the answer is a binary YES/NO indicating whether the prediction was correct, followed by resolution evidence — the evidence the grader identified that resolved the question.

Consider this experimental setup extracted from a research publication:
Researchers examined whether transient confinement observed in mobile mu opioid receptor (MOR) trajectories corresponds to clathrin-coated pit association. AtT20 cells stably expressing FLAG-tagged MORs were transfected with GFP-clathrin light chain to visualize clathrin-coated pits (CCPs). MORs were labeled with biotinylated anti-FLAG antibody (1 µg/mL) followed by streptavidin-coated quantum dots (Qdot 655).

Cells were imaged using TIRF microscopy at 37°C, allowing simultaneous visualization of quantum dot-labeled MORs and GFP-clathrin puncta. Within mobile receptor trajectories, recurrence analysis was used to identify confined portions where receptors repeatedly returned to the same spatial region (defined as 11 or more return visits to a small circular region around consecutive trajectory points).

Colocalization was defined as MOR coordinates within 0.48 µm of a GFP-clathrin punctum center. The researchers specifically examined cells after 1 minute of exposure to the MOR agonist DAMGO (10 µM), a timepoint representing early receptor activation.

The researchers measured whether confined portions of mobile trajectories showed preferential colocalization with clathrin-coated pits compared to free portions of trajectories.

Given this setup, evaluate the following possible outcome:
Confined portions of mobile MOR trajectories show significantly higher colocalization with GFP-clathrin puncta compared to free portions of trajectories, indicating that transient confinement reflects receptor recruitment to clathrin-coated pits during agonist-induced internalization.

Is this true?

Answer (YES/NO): NO